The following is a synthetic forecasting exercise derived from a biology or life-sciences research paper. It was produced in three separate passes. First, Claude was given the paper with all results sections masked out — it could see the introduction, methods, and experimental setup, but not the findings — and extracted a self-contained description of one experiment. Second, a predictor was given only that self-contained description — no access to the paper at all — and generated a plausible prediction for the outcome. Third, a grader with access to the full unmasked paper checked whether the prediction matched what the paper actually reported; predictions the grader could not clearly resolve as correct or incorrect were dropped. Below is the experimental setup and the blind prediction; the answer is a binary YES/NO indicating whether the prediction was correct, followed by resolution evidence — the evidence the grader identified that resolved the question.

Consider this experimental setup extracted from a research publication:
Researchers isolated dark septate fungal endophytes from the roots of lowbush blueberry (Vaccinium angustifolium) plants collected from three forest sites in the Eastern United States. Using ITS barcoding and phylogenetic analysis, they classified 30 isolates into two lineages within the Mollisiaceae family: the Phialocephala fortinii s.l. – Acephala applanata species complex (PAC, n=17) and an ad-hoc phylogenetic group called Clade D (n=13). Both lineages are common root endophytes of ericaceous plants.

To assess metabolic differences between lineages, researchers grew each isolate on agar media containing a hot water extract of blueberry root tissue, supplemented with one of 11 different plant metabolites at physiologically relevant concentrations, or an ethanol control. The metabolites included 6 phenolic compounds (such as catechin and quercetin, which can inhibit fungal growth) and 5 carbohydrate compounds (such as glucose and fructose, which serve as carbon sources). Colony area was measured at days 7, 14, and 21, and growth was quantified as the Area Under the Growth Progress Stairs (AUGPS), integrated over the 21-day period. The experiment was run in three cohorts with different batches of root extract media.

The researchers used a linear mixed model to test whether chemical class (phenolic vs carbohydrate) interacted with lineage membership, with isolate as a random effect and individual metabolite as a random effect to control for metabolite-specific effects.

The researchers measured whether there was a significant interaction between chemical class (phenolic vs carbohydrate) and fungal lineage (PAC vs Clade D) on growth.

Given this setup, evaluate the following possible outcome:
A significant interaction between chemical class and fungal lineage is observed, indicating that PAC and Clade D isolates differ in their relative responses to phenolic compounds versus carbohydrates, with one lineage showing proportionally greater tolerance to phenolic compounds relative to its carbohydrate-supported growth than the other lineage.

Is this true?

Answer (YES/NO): YES